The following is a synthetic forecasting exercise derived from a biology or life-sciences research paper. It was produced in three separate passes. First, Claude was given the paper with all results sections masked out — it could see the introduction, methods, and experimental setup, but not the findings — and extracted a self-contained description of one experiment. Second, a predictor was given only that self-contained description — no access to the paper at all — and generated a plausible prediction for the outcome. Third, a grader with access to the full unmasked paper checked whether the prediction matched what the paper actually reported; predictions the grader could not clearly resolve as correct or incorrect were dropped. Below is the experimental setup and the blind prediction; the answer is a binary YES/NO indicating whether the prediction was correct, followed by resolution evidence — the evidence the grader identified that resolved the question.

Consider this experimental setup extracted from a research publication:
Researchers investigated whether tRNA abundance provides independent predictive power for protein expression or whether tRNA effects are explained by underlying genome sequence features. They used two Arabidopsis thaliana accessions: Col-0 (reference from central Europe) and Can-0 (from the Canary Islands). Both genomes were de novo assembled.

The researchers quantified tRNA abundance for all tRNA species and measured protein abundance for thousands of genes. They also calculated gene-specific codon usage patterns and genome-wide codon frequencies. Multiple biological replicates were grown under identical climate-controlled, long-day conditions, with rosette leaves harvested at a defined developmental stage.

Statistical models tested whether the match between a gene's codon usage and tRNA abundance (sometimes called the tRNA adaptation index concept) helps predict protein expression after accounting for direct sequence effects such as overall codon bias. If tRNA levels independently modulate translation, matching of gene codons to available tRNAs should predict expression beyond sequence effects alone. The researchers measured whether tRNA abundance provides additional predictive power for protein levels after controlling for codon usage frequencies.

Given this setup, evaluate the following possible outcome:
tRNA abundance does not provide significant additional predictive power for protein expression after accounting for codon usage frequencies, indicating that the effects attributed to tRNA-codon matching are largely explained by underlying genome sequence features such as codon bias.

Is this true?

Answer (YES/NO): YES